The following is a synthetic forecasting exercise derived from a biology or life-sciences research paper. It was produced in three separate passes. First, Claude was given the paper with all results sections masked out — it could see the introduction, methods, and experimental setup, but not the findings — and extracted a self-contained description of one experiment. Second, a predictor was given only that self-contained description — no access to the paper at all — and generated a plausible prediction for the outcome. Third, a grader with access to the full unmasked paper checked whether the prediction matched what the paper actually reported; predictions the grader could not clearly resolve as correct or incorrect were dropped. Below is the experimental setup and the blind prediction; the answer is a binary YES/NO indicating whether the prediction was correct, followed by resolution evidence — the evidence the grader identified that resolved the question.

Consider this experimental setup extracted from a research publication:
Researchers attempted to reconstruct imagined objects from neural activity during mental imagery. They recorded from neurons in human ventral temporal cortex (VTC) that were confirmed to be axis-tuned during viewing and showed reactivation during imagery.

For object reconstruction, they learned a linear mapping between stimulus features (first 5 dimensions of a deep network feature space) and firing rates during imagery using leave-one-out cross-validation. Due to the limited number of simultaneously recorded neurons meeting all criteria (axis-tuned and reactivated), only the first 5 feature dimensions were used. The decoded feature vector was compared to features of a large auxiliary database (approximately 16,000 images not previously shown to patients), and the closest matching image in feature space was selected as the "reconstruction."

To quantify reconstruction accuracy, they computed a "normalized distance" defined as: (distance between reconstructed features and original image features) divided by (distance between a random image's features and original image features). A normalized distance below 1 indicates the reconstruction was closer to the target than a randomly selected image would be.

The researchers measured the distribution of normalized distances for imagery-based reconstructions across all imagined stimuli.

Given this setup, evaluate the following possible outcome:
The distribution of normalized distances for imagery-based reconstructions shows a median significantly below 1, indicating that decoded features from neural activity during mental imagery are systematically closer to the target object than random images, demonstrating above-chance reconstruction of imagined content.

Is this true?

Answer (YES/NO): YES